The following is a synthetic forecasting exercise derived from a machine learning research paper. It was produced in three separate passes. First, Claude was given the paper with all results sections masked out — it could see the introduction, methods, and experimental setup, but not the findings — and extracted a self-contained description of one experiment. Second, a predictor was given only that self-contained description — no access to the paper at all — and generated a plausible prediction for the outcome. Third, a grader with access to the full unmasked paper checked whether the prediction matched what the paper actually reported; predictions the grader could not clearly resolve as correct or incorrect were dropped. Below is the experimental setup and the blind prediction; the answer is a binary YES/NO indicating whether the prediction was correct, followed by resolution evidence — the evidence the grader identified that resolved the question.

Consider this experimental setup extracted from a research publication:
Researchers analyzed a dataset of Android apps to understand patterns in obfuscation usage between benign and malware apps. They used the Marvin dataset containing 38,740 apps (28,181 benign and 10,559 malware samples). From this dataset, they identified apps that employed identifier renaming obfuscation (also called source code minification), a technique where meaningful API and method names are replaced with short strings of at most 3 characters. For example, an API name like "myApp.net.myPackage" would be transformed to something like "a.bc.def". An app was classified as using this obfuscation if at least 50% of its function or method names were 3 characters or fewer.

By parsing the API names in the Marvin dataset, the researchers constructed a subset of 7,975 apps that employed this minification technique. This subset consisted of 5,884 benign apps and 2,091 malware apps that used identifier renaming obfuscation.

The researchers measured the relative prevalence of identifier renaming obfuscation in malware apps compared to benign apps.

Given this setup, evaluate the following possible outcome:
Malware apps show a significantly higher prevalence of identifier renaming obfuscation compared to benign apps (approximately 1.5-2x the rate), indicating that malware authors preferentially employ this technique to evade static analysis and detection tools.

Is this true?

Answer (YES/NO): NO